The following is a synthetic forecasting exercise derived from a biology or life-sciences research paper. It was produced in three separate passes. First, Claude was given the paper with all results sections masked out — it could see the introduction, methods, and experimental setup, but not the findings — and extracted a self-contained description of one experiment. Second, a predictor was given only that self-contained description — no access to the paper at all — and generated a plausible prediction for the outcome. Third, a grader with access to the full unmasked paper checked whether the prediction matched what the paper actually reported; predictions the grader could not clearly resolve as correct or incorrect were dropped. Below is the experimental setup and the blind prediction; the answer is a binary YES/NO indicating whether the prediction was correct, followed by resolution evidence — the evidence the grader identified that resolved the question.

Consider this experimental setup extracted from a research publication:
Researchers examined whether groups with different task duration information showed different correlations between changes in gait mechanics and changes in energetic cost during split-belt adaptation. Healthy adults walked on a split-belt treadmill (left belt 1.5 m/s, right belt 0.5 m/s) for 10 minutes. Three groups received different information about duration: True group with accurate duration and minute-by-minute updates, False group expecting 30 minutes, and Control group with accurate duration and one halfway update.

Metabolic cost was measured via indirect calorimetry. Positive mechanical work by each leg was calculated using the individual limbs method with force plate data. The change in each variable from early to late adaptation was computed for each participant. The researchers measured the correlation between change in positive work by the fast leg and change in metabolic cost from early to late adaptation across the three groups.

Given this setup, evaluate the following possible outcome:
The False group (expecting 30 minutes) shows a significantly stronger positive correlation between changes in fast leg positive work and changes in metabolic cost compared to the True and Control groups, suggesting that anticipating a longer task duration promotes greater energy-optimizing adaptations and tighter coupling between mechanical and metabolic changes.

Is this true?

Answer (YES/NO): NO